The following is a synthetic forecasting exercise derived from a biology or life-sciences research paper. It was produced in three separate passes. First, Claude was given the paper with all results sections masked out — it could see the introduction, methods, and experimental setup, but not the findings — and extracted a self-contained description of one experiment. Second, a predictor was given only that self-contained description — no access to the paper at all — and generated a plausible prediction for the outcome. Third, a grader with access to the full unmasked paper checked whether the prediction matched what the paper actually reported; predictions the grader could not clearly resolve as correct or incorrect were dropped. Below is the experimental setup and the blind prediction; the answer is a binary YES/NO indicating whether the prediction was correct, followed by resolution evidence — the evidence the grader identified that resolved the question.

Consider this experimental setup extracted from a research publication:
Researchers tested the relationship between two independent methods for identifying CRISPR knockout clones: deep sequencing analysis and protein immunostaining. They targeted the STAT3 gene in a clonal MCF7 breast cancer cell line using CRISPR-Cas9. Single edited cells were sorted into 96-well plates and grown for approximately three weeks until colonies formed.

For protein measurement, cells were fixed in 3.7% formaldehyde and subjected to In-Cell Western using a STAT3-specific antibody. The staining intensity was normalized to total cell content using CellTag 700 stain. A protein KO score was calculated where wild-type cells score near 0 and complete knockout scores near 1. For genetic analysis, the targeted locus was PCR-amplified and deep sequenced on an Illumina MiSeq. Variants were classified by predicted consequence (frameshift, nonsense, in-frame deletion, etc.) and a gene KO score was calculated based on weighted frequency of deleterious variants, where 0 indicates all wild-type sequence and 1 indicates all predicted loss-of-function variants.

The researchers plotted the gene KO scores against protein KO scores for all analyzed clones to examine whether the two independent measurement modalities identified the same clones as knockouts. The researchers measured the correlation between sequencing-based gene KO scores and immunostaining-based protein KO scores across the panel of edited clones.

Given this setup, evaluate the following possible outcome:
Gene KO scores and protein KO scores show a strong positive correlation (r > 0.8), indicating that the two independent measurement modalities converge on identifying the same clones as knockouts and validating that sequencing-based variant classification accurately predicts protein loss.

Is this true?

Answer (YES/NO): YES